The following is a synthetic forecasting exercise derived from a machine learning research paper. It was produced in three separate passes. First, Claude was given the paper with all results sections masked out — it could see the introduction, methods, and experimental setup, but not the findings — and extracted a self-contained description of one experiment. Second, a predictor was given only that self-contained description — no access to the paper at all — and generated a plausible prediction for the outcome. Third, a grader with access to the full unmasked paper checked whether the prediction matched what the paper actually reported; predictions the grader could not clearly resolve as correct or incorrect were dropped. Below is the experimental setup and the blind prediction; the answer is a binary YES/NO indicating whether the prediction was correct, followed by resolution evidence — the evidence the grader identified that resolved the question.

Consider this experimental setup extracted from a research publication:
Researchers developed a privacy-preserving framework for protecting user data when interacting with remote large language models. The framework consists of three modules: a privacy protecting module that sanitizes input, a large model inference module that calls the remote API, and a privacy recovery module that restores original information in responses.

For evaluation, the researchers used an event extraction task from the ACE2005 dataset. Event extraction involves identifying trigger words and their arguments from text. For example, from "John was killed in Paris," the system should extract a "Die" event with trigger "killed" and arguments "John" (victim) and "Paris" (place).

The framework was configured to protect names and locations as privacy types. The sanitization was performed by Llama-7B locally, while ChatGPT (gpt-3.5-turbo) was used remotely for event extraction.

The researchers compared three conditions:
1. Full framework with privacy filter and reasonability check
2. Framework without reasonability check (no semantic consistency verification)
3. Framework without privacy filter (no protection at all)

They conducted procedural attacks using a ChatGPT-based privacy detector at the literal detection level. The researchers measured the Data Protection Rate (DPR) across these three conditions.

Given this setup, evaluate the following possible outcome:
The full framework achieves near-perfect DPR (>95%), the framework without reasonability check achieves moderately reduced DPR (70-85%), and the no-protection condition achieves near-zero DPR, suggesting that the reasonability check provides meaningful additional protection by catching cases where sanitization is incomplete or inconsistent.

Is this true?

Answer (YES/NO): NO